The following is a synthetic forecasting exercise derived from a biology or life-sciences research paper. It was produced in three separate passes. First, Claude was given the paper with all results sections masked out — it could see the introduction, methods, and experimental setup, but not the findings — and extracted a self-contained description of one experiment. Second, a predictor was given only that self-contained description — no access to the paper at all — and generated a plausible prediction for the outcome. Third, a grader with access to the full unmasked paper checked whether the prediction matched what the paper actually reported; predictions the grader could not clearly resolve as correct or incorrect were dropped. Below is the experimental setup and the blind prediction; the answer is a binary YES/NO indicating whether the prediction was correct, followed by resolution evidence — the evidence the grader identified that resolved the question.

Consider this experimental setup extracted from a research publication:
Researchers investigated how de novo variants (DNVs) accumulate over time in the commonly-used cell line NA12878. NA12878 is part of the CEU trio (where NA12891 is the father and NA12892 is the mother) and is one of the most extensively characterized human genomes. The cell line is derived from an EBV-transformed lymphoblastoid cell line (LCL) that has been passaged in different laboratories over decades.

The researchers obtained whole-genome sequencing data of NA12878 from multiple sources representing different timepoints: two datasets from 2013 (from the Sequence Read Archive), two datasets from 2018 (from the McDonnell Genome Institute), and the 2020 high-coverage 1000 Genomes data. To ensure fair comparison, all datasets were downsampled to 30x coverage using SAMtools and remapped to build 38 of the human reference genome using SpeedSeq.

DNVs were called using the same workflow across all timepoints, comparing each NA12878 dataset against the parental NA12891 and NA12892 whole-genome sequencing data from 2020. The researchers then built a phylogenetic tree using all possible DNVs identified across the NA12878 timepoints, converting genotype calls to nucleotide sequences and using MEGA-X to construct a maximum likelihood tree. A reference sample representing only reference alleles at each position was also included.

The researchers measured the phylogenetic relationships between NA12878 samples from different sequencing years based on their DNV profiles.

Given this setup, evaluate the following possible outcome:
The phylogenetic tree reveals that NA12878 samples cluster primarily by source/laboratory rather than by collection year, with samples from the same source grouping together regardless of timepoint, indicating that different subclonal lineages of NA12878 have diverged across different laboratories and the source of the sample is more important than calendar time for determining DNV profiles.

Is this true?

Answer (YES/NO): NO